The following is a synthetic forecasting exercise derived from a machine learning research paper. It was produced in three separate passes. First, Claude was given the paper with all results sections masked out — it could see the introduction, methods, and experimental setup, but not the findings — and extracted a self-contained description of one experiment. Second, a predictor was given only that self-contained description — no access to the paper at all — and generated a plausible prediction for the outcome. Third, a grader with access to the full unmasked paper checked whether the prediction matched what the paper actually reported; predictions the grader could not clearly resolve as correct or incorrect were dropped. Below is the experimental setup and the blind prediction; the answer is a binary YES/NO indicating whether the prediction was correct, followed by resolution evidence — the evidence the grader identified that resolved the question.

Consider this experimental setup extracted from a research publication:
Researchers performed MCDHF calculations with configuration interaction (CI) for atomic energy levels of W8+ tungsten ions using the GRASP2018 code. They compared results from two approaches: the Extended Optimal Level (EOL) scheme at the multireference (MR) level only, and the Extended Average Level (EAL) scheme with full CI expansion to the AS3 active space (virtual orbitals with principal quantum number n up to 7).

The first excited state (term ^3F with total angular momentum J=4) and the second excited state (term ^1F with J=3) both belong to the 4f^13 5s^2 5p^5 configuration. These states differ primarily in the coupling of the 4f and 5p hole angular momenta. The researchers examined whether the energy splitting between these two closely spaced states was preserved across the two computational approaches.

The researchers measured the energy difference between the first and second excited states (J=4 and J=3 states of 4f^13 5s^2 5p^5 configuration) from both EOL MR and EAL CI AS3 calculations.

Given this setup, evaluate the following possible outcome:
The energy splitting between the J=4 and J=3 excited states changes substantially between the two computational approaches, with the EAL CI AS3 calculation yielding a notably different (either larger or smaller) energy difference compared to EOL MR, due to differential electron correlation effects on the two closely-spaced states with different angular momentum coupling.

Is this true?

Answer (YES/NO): YES